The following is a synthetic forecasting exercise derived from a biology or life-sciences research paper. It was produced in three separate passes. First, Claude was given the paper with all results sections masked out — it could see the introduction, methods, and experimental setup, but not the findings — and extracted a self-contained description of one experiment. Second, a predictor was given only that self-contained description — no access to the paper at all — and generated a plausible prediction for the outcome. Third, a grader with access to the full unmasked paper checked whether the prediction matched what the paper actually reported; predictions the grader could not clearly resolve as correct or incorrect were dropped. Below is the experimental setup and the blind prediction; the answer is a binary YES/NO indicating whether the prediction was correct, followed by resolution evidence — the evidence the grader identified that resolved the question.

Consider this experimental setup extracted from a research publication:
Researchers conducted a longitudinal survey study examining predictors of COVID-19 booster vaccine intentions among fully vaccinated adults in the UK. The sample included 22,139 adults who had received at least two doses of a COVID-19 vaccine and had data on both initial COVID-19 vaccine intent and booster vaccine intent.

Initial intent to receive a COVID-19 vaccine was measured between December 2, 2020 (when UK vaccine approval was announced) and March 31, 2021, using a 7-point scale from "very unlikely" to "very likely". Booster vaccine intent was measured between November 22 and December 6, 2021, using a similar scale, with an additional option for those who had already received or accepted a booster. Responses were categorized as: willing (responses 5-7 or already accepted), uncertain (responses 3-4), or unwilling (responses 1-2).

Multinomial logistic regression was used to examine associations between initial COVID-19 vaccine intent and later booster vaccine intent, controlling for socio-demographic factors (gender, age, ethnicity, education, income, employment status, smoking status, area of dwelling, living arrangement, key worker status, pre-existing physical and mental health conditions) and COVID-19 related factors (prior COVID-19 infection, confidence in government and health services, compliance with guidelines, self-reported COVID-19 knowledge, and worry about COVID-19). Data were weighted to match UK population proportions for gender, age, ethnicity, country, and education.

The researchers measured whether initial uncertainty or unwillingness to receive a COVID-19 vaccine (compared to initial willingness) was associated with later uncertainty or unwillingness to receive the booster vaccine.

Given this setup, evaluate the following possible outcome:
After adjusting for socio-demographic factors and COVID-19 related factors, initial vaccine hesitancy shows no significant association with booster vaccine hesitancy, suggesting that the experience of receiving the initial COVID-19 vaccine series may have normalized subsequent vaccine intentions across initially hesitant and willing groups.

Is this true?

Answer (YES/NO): NO